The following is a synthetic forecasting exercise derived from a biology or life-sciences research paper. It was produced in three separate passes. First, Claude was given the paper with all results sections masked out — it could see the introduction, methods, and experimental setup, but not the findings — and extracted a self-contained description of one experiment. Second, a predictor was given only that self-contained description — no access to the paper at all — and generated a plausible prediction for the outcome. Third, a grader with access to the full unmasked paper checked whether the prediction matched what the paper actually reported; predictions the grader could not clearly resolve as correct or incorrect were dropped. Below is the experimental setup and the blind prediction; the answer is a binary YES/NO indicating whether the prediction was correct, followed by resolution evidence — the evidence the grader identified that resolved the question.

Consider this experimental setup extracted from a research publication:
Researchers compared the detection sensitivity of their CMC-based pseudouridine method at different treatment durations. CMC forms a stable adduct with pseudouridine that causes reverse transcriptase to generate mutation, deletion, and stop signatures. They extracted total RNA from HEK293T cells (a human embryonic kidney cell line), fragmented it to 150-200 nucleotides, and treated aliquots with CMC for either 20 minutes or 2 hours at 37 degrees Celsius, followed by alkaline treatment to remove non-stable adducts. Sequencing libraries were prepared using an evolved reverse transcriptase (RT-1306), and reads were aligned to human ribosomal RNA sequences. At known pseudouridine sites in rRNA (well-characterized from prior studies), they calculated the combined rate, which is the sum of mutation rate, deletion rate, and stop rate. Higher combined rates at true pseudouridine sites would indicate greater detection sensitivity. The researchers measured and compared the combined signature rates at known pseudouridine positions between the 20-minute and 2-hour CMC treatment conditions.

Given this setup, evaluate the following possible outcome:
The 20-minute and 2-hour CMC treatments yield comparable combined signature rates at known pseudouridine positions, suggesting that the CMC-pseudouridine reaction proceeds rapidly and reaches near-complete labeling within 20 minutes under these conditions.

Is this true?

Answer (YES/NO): NO